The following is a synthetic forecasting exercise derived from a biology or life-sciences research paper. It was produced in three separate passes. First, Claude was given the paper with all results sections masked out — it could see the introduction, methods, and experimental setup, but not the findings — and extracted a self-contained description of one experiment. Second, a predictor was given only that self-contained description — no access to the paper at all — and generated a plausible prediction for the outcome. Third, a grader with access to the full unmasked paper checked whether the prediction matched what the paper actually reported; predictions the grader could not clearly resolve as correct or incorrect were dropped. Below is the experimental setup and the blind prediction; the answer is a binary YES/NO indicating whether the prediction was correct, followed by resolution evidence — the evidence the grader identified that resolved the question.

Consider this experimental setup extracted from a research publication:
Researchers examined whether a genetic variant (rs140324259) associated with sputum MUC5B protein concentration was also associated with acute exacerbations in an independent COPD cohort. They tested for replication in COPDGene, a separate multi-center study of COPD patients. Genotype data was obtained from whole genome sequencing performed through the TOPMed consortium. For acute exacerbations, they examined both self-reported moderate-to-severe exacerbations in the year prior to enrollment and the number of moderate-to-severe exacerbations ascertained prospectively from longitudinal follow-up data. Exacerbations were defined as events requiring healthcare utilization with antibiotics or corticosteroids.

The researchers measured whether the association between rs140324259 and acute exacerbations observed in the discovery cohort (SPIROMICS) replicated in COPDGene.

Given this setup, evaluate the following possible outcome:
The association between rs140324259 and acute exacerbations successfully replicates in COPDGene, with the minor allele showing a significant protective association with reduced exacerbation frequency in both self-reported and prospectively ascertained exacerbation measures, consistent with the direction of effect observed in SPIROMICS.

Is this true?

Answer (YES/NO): NO